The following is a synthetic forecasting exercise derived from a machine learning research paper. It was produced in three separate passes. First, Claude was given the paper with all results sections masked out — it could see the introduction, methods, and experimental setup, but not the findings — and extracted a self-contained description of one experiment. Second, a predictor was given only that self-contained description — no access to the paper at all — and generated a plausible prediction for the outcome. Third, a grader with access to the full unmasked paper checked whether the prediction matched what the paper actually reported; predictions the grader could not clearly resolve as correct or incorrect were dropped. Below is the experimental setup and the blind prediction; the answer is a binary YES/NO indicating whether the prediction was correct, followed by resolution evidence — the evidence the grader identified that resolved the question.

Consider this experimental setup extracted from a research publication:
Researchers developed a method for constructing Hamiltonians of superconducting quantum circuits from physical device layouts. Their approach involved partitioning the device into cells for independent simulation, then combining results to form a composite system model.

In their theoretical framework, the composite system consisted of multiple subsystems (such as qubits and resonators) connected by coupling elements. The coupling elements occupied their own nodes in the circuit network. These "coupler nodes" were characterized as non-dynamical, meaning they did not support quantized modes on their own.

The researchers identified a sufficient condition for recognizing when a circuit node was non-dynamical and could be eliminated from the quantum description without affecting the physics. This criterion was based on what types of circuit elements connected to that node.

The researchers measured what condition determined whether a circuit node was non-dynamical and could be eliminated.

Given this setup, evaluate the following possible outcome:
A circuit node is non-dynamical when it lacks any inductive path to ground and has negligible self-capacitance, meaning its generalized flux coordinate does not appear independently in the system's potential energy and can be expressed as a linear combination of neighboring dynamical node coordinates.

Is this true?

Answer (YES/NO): NO